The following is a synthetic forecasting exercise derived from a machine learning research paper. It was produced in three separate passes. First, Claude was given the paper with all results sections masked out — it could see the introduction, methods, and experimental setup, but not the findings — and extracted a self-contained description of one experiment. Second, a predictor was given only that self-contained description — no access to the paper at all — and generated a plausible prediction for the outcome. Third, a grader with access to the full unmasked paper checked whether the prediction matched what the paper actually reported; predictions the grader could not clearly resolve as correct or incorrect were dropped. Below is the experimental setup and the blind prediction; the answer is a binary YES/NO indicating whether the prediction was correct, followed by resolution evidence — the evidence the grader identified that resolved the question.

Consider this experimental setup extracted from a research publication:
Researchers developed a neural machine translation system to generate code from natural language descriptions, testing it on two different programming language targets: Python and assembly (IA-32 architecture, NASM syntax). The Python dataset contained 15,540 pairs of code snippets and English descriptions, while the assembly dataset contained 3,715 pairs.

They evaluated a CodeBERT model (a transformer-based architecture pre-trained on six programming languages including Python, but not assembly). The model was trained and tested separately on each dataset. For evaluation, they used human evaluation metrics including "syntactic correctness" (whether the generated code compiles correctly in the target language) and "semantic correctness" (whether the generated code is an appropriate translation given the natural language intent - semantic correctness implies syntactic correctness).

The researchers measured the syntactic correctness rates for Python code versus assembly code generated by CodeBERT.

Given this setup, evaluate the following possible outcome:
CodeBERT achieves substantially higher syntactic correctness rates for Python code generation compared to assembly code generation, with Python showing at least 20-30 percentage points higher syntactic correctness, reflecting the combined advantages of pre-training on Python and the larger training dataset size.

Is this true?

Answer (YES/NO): NO